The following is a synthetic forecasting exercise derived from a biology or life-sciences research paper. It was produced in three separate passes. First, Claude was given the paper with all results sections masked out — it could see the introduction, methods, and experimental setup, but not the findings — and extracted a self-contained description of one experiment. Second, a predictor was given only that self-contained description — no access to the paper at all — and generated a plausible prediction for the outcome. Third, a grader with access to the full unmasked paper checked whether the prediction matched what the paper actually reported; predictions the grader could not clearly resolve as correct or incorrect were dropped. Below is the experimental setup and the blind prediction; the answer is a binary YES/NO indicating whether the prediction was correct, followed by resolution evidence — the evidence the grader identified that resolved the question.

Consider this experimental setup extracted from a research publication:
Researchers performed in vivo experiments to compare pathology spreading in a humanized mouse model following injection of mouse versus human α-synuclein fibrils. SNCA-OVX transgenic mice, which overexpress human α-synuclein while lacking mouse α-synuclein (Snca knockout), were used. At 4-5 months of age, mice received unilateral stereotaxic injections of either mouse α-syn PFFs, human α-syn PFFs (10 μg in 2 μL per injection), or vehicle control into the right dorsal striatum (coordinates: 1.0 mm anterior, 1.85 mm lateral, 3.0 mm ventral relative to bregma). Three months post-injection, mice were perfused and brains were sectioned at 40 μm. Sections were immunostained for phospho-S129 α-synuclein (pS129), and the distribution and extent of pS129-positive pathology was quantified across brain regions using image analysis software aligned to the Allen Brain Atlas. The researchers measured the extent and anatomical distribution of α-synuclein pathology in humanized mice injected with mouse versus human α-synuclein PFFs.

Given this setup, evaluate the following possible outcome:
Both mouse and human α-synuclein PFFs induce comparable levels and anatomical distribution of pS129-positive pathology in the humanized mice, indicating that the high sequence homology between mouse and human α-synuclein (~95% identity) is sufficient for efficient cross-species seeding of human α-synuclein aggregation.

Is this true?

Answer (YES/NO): NO